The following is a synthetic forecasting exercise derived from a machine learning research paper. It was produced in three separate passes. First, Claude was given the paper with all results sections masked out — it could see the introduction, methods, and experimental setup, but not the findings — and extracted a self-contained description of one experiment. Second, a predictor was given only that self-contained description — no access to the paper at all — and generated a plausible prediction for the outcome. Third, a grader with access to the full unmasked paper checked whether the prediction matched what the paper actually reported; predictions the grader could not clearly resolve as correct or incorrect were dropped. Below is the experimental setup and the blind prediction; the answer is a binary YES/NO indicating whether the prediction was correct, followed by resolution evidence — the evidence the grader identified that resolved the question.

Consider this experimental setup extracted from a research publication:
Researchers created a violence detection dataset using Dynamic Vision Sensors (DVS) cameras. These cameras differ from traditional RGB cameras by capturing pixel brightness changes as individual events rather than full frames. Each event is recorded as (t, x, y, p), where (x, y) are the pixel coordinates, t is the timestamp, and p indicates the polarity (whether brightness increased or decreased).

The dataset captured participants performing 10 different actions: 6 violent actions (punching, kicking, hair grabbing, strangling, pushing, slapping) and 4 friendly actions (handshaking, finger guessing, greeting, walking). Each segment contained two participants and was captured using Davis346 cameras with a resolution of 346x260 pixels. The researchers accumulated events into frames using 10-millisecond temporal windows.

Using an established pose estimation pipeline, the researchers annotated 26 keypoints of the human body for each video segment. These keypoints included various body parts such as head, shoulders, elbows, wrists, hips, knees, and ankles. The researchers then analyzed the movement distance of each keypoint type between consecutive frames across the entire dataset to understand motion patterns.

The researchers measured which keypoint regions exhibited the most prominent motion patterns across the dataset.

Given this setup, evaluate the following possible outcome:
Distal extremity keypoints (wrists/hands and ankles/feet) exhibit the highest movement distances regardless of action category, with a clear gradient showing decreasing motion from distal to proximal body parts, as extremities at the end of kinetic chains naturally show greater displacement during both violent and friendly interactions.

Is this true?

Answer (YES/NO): NO